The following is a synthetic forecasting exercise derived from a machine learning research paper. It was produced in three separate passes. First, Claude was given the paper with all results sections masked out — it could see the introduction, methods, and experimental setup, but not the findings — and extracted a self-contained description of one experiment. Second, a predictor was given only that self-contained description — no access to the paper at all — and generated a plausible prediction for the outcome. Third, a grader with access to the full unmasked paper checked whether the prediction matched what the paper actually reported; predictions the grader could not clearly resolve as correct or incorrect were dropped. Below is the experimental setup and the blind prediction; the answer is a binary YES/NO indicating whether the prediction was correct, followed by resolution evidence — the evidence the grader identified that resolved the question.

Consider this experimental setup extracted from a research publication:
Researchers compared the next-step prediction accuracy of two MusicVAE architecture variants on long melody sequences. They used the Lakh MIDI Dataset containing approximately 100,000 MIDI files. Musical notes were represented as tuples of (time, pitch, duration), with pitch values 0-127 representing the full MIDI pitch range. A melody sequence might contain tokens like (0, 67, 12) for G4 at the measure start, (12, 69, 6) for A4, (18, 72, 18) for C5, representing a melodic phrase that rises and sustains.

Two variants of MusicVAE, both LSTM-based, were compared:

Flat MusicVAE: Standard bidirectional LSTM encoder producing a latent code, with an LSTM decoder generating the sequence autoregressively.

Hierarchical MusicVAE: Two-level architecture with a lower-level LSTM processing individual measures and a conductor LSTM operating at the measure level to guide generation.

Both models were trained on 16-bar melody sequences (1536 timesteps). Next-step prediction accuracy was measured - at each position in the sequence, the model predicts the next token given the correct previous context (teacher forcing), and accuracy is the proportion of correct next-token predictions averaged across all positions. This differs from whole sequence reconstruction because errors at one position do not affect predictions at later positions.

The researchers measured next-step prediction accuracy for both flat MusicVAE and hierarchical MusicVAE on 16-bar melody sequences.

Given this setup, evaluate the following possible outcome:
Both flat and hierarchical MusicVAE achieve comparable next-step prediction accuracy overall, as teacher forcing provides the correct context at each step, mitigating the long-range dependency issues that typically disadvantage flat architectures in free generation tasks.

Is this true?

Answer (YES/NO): YES